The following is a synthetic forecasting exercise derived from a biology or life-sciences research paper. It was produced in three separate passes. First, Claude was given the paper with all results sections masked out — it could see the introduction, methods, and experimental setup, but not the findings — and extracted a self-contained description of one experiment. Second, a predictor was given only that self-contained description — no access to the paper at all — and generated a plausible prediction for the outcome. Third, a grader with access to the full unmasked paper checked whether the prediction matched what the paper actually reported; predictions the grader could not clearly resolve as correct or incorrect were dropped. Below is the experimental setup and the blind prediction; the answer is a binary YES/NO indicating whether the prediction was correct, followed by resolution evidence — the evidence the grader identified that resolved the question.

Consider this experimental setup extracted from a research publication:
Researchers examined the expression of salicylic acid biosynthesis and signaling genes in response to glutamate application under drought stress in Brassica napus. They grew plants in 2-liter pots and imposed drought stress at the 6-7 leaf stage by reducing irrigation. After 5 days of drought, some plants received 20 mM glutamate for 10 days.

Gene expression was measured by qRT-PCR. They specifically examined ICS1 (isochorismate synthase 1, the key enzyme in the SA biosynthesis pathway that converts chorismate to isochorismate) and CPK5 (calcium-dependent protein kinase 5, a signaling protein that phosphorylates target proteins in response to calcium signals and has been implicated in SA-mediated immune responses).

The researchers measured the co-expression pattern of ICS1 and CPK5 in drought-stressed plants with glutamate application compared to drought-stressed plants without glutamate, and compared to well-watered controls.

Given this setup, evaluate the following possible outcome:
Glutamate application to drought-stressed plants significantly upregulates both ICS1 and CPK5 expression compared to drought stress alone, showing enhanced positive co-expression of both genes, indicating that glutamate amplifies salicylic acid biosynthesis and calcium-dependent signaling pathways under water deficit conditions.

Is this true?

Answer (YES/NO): YES